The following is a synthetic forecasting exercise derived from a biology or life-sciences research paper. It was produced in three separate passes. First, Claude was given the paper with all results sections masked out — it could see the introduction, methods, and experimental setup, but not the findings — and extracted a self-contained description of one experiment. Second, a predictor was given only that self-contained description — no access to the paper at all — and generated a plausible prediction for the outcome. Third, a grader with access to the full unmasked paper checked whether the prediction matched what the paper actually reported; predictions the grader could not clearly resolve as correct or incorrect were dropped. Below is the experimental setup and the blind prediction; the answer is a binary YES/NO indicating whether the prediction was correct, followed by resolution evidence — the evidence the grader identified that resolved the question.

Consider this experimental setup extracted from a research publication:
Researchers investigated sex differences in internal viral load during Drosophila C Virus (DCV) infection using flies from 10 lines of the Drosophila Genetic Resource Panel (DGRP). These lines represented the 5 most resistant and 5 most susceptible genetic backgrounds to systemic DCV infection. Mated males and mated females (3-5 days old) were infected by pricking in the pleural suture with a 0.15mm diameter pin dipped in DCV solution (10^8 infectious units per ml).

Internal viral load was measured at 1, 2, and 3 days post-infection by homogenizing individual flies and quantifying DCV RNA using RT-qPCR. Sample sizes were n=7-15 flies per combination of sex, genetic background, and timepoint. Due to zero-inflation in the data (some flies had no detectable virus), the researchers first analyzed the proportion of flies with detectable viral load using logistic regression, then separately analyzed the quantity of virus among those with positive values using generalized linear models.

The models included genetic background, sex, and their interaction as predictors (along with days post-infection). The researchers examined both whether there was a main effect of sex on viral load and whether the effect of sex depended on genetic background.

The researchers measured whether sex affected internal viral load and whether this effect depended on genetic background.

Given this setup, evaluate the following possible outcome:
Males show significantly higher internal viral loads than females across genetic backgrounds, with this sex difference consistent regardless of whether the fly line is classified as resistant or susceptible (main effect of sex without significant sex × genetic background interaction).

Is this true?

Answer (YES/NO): NO